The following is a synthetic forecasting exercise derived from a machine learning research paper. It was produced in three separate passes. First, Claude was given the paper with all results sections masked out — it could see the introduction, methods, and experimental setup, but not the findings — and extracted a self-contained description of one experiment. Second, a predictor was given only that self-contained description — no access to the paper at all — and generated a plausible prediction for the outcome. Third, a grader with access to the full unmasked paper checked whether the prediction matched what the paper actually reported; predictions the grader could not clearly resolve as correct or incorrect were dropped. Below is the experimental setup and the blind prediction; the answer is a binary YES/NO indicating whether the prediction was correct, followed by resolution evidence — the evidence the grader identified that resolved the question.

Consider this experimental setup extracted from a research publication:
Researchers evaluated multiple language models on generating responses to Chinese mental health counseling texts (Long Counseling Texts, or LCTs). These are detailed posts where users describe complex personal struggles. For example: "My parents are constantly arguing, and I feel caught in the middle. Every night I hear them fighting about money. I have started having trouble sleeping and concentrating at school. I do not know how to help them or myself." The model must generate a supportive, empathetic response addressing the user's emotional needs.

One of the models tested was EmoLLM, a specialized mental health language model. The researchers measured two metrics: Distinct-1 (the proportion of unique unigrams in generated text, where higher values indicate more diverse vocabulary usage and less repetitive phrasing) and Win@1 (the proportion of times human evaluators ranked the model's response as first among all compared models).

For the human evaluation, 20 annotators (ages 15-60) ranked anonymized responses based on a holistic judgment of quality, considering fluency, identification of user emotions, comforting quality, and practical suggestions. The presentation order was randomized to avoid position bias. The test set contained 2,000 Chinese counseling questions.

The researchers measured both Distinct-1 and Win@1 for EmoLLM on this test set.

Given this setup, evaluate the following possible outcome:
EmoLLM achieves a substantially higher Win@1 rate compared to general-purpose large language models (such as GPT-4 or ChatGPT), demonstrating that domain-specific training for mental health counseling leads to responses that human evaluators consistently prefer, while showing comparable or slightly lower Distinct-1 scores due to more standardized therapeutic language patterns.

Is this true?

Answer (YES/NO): NO